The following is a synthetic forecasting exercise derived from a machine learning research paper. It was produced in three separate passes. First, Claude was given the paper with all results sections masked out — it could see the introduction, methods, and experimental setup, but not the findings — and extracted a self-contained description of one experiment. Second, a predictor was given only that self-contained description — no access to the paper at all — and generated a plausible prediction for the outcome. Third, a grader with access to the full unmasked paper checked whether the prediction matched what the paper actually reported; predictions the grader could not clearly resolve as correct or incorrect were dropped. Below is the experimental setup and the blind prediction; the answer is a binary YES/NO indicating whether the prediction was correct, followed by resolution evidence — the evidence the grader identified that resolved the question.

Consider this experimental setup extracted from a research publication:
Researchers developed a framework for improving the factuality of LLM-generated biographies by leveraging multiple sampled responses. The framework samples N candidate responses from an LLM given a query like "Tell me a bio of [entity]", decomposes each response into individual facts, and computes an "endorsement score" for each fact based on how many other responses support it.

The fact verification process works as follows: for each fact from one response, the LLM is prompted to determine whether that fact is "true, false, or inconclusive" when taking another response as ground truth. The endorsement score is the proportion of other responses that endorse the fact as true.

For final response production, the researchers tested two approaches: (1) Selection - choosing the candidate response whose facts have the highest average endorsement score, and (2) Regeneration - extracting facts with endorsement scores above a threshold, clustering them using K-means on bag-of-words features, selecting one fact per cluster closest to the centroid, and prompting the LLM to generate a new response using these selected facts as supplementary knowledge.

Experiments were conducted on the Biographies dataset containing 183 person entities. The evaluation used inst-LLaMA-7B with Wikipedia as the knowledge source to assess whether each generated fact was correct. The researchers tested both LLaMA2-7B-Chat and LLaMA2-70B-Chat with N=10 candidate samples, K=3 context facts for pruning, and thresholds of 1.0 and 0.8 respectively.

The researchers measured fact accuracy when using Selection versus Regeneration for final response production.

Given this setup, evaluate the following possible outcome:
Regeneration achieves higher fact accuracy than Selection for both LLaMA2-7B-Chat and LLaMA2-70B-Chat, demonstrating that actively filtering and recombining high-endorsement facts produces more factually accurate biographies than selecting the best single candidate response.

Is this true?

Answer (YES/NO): YES